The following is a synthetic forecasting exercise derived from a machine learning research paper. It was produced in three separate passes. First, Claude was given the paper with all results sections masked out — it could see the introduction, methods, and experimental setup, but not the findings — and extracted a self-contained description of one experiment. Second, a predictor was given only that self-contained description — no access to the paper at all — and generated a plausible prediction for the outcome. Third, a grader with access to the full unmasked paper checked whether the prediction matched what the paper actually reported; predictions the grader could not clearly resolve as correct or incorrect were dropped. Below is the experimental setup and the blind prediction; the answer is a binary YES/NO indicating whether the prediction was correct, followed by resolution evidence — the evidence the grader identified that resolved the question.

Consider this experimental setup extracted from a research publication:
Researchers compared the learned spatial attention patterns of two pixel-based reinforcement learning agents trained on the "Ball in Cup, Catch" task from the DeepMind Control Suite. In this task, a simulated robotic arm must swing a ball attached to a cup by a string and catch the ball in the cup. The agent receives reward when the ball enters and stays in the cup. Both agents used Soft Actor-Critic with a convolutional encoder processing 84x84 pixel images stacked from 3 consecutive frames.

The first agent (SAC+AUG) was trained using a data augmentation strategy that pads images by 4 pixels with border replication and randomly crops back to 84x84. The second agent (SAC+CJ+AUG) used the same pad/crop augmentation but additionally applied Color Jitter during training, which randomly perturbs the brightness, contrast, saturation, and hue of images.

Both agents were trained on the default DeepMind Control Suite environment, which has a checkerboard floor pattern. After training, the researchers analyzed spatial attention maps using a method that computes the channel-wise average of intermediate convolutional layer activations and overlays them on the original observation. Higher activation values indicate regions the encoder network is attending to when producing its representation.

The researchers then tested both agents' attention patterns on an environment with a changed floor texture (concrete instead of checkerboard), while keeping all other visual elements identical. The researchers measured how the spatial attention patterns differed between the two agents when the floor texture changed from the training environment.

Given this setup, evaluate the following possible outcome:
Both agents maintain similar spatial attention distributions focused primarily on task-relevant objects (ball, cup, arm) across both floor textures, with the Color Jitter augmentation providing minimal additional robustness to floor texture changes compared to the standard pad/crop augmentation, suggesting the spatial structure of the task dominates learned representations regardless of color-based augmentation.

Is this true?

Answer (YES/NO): NO